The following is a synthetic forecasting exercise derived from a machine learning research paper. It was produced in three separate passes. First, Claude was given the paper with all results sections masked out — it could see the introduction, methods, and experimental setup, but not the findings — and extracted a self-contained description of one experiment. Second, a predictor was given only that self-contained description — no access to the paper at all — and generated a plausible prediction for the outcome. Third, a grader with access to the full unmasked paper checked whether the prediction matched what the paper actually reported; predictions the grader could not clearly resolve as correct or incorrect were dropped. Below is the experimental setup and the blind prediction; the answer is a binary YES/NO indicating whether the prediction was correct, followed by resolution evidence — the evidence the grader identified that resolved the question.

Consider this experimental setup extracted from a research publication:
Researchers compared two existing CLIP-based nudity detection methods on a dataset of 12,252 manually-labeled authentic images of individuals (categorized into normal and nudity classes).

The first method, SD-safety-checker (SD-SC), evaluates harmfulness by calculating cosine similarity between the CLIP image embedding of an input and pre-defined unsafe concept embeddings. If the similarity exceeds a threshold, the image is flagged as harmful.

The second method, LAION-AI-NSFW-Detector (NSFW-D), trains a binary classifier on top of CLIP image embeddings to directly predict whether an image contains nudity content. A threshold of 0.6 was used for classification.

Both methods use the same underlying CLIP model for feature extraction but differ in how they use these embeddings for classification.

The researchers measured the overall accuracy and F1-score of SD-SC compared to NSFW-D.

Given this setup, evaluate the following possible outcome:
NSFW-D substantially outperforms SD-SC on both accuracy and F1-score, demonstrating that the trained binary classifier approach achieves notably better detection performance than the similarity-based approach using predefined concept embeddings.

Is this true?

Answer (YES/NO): YES